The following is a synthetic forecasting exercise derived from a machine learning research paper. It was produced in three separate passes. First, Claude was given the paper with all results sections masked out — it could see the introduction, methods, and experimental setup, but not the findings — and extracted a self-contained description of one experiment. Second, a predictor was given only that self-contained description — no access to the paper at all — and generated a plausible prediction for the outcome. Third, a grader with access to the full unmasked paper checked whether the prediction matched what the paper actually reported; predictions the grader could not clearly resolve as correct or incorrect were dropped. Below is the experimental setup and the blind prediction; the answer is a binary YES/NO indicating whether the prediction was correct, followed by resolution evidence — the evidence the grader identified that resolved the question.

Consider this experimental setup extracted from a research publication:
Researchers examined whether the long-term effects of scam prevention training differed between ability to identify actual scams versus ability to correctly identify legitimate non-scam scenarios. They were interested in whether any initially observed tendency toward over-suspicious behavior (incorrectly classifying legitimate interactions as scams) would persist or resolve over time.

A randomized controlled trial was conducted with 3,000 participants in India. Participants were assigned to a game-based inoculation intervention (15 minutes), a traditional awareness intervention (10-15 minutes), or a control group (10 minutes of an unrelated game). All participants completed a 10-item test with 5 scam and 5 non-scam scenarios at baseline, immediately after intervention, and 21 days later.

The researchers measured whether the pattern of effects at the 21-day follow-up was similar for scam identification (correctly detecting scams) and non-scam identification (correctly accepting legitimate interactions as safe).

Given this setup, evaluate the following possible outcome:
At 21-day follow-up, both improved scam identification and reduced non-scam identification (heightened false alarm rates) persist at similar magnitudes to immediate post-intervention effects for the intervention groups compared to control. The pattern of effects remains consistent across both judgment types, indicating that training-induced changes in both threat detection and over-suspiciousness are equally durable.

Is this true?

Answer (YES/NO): NO